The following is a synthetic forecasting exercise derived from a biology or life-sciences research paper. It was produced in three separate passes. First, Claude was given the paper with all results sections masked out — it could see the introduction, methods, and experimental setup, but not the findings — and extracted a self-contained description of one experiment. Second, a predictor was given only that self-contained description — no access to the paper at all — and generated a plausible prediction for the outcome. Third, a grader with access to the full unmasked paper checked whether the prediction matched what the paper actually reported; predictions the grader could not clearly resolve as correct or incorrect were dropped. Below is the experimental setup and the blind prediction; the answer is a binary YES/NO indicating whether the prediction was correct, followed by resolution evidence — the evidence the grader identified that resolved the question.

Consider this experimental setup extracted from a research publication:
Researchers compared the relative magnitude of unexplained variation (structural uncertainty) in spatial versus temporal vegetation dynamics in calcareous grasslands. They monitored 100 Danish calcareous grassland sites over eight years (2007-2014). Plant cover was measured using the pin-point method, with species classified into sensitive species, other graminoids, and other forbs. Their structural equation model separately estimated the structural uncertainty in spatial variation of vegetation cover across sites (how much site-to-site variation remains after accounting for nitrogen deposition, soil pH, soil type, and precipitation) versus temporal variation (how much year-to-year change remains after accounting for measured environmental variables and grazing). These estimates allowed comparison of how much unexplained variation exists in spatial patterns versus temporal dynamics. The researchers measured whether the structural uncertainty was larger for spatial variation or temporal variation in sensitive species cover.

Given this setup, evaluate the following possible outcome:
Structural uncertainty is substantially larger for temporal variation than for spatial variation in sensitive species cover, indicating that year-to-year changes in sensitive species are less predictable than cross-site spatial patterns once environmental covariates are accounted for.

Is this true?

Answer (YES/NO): NO